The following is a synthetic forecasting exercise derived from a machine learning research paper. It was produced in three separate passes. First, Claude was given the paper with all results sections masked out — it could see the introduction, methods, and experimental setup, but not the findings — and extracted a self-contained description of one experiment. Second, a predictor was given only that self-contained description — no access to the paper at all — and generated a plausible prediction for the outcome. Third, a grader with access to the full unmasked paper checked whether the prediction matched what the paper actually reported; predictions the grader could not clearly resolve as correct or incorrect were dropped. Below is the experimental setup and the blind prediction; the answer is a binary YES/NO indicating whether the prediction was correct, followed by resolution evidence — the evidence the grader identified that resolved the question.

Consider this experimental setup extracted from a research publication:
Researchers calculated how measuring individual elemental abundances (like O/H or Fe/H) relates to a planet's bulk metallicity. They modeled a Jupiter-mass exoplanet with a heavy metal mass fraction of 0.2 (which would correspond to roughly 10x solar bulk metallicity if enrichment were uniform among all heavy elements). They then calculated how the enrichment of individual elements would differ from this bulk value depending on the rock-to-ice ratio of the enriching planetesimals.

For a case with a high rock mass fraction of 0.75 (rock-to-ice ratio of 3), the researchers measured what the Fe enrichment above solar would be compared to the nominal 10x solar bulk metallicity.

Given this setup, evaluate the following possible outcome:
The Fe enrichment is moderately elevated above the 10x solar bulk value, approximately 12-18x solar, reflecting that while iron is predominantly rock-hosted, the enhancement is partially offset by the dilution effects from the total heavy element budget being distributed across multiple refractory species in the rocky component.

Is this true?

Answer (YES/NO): NO